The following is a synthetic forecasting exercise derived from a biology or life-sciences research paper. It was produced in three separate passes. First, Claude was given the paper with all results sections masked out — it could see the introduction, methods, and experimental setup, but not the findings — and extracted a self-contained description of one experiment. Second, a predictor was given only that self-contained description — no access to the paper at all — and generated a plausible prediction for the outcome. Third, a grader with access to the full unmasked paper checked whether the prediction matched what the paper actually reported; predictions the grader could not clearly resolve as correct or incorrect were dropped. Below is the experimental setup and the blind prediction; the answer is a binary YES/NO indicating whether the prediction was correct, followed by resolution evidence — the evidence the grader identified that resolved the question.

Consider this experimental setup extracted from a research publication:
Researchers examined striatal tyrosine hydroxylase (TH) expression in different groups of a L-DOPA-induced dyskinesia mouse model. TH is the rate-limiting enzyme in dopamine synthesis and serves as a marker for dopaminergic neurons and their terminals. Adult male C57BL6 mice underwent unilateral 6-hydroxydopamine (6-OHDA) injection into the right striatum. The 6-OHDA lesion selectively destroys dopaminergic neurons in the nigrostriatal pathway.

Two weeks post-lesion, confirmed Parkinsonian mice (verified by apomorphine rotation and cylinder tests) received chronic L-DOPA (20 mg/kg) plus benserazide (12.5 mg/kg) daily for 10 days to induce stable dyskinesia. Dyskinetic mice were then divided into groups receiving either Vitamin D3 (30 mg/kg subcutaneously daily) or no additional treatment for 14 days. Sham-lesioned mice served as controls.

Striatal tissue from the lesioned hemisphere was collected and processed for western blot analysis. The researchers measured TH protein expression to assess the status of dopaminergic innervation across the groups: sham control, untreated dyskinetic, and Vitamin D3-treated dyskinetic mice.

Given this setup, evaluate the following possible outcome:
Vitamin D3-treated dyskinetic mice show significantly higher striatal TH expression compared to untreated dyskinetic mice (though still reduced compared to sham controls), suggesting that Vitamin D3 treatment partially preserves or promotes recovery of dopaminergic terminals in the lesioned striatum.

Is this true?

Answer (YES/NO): NO